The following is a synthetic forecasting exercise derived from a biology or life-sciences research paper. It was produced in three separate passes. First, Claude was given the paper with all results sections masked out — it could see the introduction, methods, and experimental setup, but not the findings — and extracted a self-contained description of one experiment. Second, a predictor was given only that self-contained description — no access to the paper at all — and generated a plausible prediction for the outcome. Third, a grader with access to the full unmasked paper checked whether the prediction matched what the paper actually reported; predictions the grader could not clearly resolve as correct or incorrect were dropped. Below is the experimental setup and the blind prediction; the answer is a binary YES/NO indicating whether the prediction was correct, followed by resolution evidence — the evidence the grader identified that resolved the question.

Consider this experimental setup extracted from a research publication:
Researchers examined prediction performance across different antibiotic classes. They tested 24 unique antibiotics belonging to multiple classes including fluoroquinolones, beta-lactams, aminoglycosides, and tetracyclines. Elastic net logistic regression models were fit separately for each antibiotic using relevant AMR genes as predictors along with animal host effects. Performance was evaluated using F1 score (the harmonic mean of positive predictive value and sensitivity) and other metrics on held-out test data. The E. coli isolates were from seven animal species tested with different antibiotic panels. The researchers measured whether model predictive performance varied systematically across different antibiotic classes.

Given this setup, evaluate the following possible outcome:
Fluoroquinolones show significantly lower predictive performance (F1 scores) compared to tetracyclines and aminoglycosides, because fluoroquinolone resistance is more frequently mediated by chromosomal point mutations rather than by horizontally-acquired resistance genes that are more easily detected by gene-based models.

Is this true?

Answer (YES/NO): NO